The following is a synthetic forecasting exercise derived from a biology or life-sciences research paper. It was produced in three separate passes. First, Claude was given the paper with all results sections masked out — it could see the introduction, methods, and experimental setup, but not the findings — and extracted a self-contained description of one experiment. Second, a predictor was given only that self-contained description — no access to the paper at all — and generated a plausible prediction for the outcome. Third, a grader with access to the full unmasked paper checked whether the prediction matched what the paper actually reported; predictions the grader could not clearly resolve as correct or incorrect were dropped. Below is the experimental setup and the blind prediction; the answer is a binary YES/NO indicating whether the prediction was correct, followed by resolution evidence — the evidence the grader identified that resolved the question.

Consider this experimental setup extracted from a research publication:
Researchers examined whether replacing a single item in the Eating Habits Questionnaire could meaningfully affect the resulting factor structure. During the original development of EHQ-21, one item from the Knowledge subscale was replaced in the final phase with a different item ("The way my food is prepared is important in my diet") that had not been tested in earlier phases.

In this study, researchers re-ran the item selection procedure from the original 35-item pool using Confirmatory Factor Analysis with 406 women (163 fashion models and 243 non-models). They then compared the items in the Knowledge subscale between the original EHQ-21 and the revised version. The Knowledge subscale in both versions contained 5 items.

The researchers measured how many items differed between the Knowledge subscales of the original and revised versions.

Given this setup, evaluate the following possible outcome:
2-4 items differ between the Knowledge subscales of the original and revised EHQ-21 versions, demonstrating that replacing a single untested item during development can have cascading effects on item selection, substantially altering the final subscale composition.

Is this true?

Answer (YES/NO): NO